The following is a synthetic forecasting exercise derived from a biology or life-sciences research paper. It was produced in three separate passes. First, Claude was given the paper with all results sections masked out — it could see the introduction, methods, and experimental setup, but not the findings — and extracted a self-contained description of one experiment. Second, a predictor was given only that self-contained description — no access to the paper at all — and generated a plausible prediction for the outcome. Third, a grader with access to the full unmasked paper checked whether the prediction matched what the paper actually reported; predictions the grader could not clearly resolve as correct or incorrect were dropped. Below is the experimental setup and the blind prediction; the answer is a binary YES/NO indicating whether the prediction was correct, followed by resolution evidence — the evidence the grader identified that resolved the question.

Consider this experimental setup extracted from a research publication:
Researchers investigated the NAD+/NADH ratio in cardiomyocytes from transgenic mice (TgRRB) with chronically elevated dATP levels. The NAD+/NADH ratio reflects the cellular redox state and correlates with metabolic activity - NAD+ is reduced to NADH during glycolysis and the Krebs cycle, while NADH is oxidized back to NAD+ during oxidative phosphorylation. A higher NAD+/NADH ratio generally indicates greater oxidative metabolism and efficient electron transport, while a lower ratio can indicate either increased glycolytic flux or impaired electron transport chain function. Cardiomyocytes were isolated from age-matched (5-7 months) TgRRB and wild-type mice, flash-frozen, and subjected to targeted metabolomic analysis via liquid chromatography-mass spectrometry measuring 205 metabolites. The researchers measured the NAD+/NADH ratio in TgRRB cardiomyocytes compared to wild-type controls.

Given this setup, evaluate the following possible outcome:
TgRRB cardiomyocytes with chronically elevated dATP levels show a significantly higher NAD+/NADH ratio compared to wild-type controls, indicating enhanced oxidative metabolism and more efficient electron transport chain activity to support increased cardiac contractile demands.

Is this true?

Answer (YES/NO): YES